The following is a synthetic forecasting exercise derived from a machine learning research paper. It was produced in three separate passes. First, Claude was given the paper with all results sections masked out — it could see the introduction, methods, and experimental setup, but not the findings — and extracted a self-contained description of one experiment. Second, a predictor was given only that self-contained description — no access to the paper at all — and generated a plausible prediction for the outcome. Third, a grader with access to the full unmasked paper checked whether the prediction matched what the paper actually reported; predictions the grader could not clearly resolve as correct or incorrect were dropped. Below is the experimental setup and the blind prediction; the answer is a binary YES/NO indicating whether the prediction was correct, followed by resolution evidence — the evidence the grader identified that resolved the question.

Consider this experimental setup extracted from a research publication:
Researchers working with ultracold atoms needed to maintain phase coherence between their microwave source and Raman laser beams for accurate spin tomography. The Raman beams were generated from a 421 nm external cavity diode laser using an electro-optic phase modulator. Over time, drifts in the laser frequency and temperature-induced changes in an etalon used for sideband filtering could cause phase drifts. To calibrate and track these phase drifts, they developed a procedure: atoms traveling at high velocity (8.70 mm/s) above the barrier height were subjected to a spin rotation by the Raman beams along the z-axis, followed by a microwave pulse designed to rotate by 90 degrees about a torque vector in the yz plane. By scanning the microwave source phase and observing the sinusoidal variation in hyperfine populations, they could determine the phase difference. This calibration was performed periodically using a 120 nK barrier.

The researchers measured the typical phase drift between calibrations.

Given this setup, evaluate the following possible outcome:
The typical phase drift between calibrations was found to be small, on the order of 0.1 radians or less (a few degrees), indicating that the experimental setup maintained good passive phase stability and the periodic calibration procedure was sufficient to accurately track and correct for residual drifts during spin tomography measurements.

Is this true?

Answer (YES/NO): YES